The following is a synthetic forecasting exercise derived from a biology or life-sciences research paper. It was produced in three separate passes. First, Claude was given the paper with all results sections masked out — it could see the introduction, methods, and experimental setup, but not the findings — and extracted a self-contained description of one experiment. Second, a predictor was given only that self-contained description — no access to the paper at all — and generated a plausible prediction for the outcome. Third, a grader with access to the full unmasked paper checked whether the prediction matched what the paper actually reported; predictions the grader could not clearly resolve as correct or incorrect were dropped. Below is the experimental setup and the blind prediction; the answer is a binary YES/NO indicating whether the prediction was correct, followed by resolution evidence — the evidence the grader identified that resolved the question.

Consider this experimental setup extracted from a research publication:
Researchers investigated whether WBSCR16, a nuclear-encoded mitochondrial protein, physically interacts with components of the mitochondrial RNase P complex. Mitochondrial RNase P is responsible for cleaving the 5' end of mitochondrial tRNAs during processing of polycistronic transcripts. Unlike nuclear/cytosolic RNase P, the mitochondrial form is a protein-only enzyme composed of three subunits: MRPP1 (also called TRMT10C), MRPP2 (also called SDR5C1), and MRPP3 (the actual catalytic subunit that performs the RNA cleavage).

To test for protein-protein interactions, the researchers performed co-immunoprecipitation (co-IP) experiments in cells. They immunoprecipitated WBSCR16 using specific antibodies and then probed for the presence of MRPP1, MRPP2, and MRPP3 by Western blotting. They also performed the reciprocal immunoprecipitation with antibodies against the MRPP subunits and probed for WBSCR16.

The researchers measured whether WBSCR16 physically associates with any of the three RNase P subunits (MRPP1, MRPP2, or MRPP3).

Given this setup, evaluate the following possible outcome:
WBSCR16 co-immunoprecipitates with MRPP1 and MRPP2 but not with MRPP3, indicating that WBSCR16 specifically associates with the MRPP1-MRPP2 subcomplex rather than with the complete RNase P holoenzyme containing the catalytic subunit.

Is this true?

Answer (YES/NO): NO